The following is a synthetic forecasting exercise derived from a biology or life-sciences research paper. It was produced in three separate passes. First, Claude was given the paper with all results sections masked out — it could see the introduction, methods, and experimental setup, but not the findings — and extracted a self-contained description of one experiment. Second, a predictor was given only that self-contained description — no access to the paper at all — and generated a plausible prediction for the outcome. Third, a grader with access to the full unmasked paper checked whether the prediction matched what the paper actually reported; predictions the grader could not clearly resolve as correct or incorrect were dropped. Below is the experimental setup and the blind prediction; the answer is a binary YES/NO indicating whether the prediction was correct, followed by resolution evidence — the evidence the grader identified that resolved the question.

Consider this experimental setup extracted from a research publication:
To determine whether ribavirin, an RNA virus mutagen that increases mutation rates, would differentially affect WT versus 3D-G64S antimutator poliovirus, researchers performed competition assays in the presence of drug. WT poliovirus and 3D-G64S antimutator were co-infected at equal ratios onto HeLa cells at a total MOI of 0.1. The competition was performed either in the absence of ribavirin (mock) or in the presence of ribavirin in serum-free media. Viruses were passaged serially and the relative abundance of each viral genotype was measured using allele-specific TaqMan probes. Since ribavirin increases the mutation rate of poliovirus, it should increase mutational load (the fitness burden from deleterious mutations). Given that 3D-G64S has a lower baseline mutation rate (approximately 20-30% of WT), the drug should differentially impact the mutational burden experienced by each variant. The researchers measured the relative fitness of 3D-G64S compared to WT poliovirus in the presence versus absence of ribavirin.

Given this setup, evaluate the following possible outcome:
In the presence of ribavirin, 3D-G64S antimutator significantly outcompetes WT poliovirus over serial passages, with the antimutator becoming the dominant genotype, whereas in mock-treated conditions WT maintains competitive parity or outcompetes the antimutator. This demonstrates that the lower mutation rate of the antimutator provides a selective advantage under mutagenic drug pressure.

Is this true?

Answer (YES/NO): NO